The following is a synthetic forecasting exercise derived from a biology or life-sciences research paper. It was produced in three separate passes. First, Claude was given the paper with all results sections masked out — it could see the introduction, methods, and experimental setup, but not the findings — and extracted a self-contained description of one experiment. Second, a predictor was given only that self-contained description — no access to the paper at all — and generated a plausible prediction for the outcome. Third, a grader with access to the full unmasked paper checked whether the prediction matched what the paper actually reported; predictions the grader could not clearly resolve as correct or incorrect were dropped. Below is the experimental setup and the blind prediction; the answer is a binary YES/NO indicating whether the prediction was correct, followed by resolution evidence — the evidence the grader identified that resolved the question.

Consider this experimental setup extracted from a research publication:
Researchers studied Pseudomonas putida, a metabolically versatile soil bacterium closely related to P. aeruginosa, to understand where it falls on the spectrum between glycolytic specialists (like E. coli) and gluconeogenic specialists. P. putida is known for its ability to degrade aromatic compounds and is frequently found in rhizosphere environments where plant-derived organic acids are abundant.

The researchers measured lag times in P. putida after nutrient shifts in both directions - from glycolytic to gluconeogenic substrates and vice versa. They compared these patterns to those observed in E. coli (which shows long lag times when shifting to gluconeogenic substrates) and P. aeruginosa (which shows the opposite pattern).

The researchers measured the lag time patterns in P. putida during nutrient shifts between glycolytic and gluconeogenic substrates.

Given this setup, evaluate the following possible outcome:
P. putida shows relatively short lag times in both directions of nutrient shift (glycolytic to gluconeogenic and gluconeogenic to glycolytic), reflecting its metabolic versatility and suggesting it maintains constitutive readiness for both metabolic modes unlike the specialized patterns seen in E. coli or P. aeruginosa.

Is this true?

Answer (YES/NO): NO